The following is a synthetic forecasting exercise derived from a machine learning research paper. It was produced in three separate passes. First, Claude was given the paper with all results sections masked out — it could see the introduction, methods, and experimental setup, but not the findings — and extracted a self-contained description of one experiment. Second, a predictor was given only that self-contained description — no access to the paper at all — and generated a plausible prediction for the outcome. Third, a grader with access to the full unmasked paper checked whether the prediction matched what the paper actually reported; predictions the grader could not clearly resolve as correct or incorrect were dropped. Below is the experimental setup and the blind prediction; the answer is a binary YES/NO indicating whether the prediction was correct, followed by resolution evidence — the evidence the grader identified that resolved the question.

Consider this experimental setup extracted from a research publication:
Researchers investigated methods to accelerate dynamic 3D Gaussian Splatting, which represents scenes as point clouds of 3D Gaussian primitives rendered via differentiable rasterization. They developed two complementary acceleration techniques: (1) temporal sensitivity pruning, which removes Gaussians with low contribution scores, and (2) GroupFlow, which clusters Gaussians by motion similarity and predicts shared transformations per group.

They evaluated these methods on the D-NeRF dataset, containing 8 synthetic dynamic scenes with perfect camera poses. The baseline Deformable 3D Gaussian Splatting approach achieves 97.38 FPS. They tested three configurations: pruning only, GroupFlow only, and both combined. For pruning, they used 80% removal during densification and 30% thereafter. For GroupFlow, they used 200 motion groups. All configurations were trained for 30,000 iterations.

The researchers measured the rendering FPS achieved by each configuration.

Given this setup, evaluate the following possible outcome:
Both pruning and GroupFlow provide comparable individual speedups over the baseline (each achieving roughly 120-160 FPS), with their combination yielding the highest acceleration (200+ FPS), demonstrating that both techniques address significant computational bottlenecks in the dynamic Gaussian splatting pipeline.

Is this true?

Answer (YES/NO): NO